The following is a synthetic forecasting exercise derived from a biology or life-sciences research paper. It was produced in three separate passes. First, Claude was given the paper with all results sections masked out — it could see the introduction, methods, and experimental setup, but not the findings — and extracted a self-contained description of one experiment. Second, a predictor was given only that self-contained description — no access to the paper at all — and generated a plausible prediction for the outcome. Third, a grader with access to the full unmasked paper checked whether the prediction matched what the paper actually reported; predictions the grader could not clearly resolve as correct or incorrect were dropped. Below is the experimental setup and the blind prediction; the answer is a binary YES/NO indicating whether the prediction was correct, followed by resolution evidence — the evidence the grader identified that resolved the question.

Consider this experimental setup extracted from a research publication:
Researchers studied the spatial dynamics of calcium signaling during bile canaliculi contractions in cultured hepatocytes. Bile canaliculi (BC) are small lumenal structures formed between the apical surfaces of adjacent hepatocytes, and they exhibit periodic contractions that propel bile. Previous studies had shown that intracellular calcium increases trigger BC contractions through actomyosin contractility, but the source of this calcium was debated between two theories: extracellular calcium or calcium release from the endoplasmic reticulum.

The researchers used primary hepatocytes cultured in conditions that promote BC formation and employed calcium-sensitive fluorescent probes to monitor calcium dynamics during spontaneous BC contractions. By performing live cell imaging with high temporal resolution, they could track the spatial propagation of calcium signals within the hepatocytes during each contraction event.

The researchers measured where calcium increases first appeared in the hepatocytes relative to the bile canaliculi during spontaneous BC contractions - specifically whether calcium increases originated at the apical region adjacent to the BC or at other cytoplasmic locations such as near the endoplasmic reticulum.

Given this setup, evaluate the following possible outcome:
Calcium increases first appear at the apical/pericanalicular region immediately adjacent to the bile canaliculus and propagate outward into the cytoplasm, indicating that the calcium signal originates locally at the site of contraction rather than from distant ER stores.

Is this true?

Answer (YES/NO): YES